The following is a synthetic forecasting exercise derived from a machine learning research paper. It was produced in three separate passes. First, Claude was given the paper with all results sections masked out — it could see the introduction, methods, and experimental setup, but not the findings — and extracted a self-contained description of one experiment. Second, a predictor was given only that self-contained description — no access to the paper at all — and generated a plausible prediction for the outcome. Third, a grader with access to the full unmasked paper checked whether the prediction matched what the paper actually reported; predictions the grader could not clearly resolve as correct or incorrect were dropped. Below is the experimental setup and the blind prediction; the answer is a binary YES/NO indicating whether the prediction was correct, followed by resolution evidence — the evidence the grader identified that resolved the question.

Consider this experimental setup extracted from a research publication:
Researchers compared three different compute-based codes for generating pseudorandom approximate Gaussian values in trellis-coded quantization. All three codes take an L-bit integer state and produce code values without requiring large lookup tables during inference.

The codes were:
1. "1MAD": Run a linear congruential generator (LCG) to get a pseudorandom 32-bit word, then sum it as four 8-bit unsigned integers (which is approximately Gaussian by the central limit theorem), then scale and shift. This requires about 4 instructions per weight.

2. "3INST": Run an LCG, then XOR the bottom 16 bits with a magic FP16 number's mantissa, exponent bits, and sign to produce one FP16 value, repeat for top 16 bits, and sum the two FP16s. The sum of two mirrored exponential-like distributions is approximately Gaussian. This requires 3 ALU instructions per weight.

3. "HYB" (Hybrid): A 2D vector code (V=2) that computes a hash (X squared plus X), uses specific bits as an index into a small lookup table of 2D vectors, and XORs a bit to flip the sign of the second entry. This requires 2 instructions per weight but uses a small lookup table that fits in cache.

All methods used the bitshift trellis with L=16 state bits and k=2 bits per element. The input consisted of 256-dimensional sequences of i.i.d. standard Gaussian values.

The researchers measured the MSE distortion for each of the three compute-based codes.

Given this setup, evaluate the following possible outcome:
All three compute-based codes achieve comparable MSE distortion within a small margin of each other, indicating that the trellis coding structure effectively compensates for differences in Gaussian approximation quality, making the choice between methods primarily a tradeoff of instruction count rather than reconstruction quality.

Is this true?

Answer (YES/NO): YES